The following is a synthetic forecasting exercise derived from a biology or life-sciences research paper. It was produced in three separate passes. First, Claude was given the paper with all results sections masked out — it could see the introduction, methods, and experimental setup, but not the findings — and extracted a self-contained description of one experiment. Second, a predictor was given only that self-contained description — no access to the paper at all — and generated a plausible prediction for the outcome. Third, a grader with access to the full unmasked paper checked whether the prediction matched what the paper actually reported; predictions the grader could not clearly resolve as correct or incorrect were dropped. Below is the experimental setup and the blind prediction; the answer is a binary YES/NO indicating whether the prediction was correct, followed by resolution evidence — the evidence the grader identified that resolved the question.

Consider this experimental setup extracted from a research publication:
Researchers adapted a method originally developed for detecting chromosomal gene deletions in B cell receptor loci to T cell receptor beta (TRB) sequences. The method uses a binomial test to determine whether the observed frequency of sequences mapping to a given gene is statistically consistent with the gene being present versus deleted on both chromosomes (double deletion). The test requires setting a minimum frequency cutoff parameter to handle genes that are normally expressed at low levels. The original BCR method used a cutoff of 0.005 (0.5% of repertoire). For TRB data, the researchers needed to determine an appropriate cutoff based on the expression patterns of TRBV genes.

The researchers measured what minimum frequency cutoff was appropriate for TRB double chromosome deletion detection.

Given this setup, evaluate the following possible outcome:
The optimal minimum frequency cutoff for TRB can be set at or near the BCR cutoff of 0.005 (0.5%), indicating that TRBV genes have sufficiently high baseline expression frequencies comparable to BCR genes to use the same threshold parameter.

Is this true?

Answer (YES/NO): NO